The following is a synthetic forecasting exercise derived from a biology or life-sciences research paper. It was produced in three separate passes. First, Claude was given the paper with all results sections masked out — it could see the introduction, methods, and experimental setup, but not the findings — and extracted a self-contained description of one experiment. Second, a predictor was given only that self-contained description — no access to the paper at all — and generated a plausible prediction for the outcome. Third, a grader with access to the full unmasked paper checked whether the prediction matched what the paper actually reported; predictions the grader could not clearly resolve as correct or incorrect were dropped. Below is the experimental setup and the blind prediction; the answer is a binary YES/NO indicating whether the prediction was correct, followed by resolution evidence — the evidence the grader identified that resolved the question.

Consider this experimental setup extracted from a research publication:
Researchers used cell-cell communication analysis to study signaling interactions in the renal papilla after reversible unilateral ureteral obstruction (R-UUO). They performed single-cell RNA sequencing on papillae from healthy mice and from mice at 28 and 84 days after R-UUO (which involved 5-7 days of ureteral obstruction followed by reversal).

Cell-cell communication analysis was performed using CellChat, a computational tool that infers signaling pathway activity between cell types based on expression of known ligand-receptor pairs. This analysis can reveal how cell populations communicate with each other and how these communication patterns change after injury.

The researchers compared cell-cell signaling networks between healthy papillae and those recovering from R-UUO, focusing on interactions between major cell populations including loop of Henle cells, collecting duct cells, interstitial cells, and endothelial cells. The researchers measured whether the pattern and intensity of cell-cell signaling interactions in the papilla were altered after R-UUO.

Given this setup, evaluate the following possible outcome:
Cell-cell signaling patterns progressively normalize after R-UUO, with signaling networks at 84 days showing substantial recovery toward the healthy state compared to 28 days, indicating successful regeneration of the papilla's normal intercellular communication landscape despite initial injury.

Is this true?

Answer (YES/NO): NO